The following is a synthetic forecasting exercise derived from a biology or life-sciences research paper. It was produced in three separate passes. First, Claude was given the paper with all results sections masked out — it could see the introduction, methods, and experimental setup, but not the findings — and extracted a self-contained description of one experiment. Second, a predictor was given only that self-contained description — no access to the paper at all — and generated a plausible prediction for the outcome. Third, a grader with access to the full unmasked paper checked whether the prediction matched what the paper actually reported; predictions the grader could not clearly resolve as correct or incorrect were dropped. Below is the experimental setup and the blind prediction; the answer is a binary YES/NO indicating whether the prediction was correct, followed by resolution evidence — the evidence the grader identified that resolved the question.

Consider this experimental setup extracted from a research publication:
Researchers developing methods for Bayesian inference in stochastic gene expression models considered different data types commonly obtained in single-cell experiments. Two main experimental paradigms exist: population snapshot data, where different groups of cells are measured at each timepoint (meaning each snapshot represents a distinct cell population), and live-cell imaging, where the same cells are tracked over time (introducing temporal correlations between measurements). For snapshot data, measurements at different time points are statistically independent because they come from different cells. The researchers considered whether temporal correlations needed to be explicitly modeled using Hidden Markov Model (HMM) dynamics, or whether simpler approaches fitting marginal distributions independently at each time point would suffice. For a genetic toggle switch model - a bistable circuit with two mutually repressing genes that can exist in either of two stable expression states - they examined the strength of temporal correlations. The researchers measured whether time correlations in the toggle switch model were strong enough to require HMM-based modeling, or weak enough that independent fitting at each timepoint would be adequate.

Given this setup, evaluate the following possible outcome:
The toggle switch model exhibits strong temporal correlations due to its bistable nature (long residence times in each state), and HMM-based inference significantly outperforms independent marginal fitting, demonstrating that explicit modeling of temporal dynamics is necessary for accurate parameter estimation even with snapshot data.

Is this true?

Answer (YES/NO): NO